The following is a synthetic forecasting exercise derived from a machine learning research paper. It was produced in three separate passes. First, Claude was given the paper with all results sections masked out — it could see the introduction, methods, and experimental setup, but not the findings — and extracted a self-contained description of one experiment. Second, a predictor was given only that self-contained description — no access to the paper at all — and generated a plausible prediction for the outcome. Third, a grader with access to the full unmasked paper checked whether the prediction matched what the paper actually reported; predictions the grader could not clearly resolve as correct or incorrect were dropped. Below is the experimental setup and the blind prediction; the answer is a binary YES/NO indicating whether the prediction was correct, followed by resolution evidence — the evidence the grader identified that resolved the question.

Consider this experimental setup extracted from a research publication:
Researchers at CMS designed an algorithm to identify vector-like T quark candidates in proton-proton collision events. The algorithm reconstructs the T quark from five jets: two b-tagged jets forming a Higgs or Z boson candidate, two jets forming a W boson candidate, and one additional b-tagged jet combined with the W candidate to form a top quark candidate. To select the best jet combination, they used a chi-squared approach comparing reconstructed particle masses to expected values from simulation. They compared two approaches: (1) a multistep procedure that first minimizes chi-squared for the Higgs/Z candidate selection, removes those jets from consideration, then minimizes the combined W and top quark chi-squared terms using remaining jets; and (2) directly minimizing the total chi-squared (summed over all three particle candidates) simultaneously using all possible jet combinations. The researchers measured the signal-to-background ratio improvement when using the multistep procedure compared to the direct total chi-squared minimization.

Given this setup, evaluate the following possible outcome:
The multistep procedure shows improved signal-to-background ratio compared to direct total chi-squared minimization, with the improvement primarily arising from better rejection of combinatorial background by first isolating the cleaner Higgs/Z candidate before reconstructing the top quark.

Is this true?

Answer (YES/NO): YES